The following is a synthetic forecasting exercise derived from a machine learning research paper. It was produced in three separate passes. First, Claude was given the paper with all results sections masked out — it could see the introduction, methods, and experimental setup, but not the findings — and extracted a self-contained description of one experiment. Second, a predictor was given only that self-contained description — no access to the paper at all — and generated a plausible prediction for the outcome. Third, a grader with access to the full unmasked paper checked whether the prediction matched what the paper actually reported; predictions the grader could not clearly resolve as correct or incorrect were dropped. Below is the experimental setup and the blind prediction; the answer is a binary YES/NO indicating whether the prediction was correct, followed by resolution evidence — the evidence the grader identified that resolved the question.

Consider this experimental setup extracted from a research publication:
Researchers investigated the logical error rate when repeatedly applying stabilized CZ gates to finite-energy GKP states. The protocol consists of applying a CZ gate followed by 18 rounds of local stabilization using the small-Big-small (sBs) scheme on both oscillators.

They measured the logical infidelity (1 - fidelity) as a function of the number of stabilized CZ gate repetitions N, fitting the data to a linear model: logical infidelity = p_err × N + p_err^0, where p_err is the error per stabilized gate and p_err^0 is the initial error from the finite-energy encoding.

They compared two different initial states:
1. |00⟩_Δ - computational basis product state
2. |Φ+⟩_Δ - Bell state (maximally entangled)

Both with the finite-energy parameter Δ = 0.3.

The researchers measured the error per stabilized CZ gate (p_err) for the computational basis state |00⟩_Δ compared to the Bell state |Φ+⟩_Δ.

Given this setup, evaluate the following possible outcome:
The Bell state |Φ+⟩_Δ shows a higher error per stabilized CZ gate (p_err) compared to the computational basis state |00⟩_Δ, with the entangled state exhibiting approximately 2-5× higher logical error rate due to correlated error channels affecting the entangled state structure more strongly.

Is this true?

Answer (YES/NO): NO